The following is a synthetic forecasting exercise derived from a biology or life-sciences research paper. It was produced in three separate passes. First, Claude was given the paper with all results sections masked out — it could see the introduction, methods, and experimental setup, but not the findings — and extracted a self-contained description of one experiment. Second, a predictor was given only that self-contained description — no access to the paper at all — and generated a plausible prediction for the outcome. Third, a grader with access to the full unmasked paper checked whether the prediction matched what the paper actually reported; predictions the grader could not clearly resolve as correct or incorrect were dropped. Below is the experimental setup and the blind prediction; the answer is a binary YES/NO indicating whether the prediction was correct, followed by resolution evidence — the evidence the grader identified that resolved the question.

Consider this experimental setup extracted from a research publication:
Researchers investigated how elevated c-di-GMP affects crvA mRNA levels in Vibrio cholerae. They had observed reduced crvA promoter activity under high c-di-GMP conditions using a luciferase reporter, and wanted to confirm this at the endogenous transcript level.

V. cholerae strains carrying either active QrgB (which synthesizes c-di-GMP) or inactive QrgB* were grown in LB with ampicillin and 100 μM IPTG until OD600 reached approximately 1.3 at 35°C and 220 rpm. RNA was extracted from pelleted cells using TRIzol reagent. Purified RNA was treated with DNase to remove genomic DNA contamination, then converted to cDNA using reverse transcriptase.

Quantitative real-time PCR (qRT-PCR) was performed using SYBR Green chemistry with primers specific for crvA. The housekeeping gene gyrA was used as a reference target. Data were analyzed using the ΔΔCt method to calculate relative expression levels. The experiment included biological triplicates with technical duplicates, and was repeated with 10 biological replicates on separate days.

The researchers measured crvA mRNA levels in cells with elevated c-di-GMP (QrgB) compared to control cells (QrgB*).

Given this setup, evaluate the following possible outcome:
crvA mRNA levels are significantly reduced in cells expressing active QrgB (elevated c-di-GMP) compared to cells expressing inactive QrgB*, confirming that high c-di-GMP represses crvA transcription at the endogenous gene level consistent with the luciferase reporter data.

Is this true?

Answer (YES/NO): NO